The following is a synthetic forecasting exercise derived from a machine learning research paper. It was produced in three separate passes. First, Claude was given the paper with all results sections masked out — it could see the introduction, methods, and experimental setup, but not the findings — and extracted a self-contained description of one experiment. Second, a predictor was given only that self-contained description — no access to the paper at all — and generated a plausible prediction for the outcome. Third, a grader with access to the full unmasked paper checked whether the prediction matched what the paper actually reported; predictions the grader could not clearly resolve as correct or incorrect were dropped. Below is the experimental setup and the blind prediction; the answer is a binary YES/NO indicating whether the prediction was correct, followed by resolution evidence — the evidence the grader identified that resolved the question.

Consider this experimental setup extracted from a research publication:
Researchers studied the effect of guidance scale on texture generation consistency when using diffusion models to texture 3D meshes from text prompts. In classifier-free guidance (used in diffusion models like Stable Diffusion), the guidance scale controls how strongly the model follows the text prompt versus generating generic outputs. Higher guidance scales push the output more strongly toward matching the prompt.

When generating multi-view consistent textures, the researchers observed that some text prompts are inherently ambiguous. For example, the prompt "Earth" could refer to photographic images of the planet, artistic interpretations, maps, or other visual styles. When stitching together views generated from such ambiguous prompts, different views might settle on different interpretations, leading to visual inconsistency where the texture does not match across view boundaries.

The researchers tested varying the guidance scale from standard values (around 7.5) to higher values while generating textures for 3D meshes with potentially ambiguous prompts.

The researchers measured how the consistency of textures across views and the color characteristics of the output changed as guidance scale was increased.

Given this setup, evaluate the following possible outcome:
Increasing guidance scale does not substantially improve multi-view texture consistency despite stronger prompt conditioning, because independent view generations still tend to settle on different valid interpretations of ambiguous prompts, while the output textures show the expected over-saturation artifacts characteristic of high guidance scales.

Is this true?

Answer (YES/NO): NO